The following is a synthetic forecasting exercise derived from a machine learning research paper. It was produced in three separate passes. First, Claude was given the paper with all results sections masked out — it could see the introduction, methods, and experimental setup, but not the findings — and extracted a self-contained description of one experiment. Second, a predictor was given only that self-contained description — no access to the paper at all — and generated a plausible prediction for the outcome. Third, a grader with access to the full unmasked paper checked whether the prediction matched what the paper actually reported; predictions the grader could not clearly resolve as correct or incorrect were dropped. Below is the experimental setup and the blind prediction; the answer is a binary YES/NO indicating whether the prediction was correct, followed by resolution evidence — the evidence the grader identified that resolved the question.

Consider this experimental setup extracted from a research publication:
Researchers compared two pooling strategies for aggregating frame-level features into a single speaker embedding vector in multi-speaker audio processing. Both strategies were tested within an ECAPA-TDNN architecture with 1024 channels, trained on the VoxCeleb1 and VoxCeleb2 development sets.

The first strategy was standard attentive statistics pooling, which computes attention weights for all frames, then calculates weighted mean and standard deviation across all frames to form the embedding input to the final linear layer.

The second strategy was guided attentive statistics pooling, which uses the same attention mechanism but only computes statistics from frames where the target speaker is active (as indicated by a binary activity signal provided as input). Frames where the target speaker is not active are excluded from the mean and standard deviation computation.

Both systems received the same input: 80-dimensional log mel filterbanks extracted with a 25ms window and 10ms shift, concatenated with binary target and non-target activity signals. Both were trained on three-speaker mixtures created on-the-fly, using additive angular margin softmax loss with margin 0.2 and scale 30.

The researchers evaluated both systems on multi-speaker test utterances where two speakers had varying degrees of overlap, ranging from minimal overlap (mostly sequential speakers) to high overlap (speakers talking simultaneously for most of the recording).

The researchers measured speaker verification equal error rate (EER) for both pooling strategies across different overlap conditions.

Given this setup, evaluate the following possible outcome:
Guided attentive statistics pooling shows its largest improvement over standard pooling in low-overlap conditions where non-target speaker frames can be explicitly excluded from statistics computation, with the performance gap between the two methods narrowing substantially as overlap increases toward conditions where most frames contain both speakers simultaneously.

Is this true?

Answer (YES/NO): NO